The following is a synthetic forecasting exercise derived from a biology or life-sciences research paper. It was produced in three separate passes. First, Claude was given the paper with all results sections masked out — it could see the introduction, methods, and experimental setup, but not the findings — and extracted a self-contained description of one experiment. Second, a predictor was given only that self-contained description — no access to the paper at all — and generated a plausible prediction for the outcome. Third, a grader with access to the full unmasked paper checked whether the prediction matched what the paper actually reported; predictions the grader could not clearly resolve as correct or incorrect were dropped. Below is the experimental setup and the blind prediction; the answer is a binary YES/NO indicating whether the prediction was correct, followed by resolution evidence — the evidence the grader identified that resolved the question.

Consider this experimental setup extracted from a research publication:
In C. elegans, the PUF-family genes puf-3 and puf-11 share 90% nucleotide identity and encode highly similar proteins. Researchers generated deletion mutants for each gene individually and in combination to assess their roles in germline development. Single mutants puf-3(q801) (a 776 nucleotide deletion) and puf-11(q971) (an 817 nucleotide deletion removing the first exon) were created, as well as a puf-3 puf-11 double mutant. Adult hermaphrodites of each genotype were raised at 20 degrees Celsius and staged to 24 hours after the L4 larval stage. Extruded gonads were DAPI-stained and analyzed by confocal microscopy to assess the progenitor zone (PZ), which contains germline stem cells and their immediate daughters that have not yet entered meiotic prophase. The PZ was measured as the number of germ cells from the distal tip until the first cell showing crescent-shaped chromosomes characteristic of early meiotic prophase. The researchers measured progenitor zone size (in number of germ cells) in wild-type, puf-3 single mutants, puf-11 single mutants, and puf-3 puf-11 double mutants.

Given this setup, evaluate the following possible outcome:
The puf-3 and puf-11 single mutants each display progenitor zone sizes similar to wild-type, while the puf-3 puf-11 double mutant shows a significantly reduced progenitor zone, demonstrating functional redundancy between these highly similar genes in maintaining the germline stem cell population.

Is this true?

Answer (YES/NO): NO